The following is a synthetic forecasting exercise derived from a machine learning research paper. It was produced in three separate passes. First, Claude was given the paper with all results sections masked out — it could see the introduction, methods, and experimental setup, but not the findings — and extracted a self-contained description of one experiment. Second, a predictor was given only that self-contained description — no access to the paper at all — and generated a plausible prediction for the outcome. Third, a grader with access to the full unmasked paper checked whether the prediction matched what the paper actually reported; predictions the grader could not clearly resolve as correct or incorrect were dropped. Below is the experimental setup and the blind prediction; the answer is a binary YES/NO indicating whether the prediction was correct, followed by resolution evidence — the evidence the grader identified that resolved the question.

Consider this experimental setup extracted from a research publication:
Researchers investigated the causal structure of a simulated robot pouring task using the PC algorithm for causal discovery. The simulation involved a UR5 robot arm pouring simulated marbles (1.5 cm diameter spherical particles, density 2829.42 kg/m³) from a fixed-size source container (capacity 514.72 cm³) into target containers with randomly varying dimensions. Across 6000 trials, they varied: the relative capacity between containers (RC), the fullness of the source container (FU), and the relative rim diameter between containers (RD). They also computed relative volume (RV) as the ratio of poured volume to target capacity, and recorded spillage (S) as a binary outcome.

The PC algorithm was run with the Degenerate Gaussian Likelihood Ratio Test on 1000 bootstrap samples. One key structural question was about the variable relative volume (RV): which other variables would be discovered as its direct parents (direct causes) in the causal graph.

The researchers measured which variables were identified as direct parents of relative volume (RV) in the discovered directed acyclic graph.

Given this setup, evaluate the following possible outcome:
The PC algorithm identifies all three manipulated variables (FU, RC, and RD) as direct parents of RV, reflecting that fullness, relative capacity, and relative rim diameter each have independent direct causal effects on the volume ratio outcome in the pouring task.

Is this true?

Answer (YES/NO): NO